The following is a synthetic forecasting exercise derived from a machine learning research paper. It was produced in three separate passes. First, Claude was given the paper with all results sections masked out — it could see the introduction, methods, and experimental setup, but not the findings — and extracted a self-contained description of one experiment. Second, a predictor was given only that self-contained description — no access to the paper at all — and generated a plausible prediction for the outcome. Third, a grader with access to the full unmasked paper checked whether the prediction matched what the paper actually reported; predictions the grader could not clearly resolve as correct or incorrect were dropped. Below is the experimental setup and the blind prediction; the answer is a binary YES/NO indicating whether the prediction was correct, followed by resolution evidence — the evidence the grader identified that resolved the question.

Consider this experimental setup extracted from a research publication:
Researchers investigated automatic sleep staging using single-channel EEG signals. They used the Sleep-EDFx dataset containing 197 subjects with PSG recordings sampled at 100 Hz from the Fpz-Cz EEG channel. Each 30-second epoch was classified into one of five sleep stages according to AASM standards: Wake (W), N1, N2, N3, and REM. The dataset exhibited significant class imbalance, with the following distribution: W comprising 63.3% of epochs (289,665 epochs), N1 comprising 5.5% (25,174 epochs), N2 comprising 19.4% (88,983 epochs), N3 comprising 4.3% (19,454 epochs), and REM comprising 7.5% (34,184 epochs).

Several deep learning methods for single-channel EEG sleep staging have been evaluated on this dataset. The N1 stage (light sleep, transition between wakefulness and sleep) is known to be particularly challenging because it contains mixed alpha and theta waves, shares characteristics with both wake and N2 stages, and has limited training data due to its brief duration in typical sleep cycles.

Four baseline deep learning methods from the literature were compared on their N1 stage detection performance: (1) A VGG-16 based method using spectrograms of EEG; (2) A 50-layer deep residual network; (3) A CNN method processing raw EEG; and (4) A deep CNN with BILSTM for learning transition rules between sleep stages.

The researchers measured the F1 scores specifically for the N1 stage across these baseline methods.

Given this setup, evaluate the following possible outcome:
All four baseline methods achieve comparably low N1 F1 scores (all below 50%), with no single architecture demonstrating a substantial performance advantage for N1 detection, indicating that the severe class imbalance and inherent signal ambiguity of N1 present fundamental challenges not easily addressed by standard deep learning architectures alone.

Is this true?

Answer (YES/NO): YES